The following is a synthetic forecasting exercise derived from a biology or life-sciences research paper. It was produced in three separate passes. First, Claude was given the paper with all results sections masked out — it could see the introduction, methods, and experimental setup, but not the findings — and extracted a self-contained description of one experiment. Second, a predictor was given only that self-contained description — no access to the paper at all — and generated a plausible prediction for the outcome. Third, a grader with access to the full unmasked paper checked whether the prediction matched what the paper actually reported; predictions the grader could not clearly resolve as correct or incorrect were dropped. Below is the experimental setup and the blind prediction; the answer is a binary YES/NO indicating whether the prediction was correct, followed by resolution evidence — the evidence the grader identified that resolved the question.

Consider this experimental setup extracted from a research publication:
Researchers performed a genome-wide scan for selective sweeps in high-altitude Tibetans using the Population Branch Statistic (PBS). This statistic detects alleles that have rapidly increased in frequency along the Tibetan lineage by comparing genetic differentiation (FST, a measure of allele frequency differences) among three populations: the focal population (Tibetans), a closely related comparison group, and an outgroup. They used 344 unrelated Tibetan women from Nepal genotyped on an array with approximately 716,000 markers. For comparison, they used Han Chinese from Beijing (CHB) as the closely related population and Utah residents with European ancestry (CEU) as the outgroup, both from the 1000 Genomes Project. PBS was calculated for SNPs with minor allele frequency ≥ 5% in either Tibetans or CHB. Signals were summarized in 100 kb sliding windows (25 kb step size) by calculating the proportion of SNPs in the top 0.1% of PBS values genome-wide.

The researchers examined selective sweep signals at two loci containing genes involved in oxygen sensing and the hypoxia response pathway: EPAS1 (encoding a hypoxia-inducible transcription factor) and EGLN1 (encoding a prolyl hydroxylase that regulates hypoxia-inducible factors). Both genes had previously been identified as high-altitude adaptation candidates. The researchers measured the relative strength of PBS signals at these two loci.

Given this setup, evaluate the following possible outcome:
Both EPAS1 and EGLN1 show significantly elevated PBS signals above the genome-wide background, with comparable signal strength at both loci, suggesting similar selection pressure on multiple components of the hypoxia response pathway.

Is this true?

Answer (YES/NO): NO